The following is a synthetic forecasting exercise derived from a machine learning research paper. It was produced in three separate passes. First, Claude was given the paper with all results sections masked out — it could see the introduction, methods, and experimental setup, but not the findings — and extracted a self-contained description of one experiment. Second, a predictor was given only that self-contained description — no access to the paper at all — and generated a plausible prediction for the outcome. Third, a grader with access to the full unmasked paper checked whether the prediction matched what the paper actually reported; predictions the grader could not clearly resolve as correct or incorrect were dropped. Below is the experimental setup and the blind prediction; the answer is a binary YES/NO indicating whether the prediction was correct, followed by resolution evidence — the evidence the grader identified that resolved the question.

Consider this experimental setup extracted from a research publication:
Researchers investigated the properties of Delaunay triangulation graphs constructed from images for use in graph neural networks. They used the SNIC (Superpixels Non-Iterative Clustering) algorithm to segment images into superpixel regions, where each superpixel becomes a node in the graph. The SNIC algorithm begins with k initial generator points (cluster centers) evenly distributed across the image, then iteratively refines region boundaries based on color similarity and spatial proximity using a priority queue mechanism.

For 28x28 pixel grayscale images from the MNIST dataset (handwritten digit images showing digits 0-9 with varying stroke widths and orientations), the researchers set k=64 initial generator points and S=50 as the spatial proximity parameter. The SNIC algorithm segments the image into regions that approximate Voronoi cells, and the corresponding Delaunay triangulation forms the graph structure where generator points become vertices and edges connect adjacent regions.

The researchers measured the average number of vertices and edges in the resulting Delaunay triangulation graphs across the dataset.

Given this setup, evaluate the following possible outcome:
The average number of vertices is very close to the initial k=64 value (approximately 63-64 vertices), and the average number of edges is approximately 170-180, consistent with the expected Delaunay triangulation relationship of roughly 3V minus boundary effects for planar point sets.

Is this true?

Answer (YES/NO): NO